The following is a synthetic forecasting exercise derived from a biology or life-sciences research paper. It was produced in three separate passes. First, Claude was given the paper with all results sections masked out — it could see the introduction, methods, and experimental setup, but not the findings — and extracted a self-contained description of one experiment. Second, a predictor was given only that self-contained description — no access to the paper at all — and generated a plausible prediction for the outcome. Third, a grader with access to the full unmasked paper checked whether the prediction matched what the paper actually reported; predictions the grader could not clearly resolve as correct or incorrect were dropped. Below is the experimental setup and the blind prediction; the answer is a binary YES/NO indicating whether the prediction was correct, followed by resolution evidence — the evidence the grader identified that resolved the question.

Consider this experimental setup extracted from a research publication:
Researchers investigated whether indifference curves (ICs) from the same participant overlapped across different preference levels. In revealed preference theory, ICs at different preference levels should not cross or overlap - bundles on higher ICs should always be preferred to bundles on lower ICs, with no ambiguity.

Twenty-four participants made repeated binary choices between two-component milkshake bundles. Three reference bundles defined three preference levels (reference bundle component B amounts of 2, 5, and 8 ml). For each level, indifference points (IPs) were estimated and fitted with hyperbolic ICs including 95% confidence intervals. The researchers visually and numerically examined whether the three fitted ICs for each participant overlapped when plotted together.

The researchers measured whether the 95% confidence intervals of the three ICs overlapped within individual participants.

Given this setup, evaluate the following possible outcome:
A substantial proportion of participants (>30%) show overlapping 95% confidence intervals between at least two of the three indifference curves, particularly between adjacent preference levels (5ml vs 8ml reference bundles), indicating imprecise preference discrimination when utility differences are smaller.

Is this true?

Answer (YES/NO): NO